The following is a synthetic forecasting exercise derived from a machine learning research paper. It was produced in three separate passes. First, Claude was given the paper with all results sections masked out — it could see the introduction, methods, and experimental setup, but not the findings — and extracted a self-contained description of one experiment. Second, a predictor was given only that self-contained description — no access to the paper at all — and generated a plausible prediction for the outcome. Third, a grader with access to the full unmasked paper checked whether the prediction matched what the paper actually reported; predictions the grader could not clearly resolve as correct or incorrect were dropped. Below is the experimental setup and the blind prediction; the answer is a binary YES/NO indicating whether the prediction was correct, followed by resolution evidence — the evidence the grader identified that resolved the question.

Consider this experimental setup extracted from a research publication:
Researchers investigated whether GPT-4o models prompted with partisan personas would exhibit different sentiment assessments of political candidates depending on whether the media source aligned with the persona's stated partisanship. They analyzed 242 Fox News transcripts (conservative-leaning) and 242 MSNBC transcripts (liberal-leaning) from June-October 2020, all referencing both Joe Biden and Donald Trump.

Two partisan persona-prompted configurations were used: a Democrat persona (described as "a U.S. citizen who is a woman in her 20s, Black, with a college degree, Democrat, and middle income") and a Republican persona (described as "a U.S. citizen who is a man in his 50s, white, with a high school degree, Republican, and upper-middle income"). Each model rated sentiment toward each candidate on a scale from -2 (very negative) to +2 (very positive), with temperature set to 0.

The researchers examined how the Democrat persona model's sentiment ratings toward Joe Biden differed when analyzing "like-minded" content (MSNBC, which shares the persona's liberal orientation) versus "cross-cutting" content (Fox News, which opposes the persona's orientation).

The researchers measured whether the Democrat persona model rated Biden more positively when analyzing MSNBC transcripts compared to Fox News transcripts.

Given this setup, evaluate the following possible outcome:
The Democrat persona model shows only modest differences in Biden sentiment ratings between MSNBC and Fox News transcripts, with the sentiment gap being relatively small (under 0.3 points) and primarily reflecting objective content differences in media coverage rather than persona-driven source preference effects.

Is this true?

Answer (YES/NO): NO